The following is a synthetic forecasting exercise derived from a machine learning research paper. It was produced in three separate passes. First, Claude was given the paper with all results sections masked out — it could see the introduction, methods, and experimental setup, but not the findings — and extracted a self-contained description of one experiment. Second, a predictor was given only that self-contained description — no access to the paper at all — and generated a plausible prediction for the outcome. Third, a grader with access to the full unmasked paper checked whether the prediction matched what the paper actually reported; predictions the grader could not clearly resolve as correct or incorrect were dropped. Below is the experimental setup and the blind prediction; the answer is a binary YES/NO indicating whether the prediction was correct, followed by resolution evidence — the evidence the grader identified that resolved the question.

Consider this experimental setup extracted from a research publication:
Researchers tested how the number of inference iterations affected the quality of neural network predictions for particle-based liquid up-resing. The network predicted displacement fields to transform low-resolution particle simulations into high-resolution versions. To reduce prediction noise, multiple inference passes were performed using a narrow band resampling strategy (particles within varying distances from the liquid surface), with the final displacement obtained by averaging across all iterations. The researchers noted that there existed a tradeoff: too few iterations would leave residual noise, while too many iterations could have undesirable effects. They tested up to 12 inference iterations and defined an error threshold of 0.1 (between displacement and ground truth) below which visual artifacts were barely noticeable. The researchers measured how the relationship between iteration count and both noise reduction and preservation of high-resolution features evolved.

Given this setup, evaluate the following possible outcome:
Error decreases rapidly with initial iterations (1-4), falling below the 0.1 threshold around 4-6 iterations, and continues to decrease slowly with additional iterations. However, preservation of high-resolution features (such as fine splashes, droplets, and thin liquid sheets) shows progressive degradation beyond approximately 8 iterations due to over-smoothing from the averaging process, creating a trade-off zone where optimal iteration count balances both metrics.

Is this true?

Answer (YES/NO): NO